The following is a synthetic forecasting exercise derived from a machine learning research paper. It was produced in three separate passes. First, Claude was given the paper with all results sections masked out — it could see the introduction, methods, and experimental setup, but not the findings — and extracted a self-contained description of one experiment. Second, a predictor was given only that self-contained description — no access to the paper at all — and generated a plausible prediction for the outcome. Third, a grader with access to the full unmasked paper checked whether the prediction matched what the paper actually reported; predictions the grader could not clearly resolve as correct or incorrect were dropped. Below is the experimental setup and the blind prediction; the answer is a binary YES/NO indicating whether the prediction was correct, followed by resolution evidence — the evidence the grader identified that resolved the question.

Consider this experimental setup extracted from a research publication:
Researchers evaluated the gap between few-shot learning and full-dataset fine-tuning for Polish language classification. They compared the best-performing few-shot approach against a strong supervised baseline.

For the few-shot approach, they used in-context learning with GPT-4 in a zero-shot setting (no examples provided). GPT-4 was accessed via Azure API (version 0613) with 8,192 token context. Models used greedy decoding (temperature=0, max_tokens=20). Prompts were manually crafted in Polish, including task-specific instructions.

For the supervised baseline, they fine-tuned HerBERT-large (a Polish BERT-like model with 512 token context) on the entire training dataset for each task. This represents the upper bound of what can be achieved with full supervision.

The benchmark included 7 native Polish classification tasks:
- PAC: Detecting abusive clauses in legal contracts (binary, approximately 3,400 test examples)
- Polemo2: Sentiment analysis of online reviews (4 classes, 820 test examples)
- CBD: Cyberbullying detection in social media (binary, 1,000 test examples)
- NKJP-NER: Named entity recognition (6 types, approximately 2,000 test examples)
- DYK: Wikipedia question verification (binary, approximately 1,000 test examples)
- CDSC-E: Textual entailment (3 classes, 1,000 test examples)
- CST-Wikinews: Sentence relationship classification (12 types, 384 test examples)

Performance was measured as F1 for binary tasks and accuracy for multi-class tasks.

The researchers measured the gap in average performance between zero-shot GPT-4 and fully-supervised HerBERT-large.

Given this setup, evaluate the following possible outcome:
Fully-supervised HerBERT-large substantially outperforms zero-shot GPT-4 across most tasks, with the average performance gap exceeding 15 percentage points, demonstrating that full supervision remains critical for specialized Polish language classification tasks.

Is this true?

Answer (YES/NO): NO